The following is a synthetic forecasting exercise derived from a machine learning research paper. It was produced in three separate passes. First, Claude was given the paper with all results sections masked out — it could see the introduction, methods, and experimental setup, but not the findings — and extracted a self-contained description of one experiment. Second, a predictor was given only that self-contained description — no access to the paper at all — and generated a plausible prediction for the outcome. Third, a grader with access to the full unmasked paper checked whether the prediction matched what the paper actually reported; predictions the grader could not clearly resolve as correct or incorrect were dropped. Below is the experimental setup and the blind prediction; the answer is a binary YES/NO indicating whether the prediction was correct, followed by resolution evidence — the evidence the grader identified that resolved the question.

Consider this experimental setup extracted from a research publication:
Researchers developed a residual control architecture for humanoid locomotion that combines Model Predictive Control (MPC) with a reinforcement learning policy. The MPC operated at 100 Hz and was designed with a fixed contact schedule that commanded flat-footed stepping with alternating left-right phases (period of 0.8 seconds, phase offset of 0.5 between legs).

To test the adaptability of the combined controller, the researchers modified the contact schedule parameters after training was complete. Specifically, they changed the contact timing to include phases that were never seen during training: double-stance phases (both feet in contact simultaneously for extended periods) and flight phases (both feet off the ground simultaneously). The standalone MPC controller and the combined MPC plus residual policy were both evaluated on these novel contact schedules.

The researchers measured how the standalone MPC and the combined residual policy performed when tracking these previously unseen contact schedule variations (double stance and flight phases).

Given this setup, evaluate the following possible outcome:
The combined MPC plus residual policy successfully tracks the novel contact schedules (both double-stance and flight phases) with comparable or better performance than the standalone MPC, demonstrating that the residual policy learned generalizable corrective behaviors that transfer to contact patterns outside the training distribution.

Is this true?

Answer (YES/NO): YES